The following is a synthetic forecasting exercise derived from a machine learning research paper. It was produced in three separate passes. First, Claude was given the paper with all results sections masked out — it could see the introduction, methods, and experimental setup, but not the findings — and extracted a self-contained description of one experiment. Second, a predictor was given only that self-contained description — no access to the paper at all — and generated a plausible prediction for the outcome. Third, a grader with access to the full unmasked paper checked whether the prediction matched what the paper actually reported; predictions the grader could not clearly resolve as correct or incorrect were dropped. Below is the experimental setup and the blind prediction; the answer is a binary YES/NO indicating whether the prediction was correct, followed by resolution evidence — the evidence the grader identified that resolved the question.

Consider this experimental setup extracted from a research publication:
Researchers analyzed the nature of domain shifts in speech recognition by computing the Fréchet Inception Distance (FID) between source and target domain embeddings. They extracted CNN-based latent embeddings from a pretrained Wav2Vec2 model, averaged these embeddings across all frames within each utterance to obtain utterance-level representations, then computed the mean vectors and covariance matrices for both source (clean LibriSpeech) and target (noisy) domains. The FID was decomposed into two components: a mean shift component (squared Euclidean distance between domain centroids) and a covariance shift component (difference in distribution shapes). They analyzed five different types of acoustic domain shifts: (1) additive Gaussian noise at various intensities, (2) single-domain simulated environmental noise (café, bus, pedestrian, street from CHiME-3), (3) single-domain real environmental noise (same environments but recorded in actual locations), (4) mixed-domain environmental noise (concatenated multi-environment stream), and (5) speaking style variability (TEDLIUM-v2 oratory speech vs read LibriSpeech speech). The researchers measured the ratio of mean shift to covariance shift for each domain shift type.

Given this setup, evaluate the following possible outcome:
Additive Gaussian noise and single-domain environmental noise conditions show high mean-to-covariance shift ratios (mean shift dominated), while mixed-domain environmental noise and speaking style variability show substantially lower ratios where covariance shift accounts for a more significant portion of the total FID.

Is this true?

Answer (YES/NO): YES